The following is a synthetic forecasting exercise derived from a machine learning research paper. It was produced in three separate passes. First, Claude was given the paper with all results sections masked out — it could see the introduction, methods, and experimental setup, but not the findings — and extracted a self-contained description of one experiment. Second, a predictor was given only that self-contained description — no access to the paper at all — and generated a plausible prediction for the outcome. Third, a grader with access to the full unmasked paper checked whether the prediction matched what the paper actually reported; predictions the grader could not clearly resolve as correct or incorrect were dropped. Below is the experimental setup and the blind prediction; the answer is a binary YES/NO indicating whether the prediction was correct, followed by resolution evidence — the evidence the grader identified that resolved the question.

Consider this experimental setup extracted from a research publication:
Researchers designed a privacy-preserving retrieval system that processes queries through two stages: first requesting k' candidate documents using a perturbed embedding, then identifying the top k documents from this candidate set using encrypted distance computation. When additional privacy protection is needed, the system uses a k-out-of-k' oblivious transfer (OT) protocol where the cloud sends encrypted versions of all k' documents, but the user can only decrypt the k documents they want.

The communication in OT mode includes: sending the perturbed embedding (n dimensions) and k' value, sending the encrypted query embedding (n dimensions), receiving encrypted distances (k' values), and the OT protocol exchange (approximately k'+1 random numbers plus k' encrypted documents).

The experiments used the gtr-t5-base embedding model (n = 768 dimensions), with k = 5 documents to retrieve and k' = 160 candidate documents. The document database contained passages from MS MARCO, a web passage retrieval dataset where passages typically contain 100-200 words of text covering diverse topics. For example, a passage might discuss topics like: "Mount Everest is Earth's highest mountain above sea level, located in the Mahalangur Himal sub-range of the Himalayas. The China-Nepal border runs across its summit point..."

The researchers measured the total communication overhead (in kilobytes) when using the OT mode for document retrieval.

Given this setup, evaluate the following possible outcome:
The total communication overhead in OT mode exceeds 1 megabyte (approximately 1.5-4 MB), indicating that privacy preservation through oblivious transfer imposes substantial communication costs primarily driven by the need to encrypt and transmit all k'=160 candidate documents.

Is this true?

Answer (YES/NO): NO